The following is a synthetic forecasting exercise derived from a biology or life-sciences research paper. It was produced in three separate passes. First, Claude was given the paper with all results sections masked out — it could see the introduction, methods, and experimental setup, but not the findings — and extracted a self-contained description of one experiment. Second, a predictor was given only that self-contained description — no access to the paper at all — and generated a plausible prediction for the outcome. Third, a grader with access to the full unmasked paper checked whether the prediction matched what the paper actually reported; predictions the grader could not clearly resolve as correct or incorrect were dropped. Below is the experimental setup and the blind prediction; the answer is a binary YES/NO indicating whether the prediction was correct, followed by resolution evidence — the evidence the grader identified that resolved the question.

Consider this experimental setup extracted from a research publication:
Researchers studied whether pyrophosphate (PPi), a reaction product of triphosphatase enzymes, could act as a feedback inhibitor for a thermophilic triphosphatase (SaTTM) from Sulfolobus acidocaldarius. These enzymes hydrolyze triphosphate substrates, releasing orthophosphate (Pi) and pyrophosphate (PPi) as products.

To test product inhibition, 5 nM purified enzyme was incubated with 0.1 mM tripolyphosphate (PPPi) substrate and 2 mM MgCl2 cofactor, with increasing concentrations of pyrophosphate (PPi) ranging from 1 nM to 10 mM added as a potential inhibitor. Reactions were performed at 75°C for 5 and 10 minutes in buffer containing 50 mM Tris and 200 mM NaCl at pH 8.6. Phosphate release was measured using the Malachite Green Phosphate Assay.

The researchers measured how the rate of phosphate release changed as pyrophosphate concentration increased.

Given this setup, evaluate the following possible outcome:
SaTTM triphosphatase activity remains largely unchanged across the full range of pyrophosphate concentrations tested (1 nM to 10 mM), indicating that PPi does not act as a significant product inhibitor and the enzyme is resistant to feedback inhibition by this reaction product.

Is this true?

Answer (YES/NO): NO